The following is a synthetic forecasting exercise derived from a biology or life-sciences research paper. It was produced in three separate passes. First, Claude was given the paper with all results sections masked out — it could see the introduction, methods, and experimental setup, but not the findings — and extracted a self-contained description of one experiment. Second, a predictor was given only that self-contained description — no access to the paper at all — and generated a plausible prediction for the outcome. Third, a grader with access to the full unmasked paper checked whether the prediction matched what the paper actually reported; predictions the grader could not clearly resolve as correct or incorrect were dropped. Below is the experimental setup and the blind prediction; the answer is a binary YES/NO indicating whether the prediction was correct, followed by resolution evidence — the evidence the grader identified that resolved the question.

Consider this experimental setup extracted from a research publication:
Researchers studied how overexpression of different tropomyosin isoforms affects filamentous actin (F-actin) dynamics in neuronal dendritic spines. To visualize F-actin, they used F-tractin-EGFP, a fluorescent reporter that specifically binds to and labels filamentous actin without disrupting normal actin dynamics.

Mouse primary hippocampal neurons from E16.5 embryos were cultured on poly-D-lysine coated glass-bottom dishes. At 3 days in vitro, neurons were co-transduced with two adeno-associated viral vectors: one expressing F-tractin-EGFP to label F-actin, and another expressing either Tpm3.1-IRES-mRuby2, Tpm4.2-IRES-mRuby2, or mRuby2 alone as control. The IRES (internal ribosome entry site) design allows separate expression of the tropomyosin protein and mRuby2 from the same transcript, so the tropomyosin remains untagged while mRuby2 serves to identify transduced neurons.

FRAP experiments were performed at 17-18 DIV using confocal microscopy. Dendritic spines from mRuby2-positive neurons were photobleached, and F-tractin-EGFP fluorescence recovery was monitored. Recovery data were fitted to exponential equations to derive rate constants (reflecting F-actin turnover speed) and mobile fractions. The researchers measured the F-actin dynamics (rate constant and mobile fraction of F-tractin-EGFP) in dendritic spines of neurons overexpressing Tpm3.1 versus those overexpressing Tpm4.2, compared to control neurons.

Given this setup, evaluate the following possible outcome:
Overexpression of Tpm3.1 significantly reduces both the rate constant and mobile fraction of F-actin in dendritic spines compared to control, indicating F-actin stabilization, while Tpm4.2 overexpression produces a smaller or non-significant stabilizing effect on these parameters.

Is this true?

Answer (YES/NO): NO